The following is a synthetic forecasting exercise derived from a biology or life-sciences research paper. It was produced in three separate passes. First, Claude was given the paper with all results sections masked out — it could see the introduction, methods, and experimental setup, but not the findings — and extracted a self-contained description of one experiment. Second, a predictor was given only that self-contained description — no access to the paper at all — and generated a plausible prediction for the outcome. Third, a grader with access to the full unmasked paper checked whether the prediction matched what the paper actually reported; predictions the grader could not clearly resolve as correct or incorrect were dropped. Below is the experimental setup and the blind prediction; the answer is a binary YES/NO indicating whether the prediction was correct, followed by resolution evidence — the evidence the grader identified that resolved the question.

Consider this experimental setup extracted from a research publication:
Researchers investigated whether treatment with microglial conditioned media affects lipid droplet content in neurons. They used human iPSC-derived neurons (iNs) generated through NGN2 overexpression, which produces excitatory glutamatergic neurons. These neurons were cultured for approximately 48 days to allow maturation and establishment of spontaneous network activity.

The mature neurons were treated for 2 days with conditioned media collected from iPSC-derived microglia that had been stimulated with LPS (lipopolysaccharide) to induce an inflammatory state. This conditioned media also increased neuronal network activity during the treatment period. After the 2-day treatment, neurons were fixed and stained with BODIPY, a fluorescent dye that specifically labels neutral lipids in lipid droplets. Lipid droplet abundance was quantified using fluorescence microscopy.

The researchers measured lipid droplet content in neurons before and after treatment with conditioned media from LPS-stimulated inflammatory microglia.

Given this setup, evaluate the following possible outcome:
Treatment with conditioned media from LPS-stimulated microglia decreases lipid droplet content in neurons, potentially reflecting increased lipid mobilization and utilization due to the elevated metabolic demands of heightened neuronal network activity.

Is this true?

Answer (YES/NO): YES